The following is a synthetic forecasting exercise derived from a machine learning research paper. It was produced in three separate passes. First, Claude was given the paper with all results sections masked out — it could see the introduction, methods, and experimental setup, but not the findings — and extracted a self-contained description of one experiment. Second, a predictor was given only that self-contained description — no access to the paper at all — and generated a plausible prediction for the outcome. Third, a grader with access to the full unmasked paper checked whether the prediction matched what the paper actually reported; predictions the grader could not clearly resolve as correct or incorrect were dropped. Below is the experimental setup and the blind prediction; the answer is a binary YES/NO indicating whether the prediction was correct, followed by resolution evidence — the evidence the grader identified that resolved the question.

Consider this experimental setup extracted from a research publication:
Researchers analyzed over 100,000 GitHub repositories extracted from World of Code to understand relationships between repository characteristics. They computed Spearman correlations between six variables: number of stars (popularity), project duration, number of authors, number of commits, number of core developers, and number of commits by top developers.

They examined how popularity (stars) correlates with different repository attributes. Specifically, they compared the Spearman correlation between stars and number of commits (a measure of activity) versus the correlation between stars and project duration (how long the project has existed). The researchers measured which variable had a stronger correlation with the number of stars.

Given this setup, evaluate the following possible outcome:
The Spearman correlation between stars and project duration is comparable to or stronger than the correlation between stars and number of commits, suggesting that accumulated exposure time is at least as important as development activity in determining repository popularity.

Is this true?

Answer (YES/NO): YES